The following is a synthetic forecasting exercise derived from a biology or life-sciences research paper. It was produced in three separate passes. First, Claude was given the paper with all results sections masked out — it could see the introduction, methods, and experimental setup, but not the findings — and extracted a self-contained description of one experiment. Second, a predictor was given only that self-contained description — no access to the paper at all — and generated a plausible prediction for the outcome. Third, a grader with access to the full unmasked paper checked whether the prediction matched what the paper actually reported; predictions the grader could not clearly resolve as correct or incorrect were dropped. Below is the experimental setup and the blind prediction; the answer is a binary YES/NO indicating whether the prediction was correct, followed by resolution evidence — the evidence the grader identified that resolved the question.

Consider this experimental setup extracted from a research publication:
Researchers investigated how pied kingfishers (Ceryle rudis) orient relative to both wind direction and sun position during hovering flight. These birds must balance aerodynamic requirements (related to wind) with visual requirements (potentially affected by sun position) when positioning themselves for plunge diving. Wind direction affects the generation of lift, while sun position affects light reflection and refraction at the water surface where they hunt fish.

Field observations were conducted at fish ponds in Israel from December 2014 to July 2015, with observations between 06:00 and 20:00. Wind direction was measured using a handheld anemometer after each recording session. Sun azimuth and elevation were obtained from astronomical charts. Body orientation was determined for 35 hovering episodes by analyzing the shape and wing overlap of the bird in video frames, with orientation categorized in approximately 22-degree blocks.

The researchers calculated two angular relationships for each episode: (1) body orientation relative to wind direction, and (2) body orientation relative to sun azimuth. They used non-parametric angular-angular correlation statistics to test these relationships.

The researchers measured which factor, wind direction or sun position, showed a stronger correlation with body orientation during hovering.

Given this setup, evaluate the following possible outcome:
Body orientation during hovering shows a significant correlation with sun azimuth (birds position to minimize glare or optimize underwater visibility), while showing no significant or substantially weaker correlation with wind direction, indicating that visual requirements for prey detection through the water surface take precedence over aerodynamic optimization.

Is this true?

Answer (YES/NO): NO